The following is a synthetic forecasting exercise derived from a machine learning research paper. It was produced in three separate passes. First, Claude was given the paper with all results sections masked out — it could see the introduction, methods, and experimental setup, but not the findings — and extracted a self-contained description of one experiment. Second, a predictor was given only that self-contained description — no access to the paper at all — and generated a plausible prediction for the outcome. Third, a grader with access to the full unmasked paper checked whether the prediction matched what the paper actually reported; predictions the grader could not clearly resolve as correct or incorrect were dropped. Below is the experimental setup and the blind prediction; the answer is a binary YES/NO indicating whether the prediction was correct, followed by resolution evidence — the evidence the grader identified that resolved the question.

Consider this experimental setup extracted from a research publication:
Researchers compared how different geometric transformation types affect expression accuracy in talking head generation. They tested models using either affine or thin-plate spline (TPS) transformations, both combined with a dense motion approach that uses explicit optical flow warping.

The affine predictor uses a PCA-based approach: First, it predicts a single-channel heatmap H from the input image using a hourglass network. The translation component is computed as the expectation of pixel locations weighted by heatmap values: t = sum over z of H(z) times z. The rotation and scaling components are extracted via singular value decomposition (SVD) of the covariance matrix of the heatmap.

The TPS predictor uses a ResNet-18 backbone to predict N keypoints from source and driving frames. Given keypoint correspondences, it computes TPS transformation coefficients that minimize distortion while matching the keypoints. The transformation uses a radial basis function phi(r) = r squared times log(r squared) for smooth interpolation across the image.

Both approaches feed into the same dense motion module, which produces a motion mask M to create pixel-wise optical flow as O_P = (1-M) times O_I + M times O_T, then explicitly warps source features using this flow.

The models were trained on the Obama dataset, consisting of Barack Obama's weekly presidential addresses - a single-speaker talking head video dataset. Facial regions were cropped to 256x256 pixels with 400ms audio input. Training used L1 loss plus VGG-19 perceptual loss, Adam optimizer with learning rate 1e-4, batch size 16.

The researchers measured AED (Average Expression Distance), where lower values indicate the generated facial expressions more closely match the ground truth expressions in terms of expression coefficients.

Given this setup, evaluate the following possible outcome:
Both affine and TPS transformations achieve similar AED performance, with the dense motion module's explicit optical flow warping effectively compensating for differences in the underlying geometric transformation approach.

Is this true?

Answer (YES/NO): NO